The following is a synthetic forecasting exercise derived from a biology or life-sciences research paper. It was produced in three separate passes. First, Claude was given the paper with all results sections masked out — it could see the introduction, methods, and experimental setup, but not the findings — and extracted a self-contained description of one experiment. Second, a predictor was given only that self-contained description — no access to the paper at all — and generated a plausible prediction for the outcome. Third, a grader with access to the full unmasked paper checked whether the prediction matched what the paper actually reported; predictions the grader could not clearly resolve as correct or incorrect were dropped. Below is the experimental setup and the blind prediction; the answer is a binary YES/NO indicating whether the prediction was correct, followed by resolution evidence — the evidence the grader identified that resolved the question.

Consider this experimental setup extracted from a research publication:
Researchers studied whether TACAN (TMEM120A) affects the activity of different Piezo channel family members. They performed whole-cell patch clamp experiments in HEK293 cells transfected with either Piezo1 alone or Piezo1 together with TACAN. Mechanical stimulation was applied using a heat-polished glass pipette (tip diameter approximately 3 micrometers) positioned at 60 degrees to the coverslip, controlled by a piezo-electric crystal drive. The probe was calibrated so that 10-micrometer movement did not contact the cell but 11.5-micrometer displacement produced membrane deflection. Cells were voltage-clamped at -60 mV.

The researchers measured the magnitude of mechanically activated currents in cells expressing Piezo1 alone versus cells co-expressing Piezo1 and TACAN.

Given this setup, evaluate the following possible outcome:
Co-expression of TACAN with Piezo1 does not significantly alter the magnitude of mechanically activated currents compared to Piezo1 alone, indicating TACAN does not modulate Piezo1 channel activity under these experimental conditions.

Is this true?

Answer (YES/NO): YES